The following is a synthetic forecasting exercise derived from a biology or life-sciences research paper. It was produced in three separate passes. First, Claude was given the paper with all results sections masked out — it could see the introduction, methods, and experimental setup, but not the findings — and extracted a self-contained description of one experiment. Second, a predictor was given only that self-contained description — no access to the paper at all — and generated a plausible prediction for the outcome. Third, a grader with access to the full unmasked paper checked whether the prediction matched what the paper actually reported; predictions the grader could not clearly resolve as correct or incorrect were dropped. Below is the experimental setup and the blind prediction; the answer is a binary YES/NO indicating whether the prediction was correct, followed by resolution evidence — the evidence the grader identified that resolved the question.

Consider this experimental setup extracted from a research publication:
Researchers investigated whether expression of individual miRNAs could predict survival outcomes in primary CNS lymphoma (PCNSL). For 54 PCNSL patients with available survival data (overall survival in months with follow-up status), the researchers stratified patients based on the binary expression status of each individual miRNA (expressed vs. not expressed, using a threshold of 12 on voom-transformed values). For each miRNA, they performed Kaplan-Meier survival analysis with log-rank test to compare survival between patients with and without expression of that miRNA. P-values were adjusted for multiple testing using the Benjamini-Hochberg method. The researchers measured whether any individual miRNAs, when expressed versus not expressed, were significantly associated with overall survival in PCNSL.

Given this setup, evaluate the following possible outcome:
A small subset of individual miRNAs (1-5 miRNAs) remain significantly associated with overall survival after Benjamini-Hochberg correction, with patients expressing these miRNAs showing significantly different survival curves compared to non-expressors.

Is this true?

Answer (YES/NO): NO